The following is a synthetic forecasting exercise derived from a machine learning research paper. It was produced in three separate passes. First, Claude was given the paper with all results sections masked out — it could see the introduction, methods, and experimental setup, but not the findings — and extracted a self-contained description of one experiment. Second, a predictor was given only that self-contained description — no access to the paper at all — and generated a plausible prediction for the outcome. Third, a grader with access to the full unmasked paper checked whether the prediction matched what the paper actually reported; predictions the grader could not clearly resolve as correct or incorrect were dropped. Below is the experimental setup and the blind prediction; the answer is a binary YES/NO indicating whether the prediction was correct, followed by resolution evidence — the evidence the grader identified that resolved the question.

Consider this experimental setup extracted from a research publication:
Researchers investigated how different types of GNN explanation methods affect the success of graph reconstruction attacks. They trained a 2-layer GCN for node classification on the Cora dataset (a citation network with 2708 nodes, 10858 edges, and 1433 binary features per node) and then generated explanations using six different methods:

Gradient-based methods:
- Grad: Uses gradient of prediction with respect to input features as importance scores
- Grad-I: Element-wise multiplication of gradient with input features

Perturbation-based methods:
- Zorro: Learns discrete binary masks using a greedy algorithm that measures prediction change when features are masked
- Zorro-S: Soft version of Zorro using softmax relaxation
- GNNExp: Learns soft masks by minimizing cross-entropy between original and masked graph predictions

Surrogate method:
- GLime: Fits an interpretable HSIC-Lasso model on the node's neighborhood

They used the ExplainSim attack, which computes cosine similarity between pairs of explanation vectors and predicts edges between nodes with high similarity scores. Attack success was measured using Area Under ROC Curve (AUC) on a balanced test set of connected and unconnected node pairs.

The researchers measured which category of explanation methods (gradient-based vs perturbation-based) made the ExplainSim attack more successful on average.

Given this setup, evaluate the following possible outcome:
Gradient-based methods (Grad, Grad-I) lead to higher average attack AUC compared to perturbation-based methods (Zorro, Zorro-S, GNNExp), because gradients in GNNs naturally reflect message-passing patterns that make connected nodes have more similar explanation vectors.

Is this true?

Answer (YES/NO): YES